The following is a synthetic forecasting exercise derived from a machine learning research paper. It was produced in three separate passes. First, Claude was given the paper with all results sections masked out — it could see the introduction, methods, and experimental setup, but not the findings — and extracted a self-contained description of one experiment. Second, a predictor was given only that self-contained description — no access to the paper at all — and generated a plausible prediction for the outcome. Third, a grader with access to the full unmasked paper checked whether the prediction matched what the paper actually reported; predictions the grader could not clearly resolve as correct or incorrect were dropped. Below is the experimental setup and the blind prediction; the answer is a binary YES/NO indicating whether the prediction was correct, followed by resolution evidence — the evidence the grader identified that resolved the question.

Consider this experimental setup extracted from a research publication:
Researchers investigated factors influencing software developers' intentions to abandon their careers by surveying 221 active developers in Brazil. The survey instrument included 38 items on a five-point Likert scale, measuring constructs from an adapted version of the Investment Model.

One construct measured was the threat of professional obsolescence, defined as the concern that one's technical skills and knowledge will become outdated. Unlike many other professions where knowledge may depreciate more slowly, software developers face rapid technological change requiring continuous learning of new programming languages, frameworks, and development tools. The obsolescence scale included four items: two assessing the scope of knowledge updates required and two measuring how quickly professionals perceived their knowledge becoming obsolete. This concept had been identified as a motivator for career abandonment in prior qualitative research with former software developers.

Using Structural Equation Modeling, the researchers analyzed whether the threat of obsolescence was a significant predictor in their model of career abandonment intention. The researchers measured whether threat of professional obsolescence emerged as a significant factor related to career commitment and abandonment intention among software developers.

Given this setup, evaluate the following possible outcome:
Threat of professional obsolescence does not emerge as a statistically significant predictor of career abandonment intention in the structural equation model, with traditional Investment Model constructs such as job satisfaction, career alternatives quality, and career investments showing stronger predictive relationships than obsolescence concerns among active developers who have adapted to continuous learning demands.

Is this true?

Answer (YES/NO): NO